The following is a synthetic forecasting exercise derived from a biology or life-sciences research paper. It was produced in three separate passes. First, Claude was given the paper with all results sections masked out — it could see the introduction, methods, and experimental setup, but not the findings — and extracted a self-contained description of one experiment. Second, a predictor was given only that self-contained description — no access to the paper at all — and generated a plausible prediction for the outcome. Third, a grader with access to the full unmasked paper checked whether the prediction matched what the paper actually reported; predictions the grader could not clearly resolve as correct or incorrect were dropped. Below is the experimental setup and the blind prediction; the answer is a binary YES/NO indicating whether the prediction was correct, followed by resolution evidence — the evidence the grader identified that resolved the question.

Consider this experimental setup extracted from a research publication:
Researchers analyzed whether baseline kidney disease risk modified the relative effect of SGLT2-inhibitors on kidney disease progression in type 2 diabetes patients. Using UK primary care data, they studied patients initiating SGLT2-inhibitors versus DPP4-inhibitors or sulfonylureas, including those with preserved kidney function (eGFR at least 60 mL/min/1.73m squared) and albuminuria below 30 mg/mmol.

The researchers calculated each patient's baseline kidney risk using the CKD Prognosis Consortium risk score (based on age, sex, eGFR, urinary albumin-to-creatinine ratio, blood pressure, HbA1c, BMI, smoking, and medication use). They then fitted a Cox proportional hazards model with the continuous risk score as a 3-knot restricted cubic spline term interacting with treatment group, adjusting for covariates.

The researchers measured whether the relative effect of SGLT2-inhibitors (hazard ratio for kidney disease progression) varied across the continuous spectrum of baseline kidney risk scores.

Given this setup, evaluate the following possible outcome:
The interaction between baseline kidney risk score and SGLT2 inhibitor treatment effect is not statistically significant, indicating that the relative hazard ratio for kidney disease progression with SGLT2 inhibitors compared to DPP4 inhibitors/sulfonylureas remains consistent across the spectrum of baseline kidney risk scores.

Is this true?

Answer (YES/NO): YES